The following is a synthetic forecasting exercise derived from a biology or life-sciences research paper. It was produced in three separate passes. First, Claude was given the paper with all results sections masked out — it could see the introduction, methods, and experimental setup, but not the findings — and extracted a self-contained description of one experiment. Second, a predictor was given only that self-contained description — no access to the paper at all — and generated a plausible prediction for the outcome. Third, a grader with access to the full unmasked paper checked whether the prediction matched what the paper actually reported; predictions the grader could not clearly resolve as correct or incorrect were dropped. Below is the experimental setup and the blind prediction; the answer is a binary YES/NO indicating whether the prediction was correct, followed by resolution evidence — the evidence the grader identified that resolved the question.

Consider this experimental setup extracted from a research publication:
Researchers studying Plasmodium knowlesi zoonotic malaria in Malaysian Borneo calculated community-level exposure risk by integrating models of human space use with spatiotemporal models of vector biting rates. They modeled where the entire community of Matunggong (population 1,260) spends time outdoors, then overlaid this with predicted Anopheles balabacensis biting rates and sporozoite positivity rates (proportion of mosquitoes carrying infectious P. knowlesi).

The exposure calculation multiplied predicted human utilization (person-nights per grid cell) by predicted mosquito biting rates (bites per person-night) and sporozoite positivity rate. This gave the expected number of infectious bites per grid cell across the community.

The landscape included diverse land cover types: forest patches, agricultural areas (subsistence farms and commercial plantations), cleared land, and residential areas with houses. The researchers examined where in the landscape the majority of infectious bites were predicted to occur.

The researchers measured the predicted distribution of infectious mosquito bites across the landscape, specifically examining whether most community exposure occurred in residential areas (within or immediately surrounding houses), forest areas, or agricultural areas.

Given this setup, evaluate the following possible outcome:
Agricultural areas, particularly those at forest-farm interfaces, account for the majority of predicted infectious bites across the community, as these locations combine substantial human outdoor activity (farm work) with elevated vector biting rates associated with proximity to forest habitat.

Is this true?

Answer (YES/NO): NO